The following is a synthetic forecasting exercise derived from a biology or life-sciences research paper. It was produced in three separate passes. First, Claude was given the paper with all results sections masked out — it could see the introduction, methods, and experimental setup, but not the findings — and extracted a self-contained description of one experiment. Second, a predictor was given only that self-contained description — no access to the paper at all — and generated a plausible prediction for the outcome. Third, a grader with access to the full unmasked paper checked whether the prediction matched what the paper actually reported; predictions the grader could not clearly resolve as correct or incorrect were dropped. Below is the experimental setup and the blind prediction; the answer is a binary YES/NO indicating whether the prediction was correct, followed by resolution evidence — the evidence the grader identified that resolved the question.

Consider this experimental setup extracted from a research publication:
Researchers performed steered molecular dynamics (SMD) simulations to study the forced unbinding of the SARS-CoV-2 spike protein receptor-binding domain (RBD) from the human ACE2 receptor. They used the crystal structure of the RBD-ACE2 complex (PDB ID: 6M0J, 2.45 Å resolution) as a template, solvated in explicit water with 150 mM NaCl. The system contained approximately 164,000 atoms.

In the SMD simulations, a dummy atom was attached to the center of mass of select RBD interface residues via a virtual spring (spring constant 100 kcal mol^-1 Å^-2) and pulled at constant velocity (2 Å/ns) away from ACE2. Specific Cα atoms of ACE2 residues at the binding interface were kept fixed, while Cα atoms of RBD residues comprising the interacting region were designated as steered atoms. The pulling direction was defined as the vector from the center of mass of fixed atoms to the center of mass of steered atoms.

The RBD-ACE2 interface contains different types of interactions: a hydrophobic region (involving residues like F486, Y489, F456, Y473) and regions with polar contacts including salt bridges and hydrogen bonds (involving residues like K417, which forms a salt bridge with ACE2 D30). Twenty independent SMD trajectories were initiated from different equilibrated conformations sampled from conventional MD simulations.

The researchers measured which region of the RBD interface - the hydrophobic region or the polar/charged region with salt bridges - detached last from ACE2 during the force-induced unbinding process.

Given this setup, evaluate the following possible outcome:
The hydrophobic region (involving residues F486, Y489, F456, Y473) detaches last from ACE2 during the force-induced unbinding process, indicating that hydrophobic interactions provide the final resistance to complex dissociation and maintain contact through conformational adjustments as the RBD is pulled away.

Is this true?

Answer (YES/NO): YES